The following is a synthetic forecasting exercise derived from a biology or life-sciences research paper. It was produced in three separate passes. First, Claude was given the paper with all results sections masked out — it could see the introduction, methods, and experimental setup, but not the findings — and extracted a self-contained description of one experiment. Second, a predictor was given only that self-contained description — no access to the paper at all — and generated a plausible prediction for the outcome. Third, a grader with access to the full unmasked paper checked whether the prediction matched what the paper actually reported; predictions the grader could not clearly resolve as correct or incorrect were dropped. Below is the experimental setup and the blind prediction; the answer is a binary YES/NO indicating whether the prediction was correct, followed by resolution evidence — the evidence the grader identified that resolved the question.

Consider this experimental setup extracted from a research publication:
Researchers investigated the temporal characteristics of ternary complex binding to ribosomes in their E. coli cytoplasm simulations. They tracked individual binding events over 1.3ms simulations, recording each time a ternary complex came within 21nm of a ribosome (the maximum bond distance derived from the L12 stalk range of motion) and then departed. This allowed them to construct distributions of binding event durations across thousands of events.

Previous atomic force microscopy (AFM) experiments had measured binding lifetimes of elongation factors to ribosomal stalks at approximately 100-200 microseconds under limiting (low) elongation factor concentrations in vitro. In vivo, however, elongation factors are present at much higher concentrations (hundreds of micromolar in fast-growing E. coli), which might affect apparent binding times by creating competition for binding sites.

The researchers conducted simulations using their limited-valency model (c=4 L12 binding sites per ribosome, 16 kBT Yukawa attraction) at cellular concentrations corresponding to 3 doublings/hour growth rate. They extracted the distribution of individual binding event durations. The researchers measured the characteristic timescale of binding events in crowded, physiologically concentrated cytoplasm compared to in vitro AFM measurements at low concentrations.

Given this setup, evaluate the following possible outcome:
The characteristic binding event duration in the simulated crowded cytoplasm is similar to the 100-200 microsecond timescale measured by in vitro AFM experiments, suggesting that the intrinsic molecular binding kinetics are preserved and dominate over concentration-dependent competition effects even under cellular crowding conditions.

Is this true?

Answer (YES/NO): NO